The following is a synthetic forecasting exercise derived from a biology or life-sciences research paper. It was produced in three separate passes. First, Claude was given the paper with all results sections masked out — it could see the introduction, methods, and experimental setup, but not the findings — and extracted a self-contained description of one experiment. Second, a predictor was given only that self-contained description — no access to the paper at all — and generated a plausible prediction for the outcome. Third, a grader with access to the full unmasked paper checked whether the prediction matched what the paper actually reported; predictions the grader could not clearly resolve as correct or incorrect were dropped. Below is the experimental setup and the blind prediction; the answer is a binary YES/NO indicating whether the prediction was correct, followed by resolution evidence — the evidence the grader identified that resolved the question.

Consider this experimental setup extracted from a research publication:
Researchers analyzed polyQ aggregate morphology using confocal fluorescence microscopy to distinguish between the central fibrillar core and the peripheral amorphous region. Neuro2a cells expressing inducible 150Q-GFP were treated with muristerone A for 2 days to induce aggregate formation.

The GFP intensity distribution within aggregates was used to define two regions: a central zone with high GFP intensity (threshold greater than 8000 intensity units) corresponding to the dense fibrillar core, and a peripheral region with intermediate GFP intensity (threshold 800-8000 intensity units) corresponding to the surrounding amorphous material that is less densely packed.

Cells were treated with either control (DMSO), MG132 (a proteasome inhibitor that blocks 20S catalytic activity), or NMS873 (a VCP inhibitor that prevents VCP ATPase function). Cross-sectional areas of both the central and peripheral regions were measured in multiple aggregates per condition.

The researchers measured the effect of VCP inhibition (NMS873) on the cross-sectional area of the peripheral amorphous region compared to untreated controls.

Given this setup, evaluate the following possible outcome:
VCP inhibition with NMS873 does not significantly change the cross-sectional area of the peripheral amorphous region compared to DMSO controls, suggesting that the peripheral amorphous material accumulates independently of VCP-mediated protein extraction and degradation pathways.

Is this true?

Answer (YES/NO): NO